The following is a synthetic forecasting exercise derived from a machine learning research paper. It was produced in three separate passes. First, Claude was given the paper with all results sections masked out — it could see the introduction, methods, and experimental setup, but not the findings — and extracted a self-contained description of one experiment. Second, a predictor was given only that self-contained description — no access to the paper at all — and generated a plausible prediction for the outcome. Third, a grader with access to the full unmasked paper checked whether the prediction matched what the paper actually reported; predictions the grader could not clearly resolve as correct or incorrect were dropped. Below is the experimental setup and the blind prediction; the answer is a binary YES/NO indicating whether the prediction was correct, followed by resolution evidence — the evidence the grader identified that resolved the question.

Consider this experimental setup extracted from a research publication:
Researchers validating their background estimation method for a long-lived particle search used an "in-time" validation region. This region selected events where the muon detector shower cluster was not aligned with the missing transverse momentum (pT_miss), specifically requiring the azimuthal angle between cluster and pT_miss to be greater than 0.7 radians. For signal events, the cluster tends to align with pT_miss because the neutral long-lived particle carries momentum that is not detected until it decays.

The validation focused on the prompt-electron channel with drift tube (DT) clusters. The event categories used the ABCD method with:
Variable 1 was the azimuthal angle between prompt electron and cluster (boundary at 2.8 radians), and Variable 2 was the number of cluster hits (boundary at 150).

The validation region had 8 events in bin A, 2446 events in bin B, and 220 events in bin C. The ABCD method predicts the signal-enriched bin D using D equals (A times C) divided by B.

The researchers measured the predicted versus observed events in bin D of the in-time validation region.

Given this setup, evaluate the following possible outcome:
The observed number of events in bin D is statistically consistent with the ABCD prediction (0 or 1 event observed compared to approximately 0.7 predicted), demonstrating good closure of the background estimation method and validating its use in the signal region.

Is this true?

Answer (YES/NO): YES